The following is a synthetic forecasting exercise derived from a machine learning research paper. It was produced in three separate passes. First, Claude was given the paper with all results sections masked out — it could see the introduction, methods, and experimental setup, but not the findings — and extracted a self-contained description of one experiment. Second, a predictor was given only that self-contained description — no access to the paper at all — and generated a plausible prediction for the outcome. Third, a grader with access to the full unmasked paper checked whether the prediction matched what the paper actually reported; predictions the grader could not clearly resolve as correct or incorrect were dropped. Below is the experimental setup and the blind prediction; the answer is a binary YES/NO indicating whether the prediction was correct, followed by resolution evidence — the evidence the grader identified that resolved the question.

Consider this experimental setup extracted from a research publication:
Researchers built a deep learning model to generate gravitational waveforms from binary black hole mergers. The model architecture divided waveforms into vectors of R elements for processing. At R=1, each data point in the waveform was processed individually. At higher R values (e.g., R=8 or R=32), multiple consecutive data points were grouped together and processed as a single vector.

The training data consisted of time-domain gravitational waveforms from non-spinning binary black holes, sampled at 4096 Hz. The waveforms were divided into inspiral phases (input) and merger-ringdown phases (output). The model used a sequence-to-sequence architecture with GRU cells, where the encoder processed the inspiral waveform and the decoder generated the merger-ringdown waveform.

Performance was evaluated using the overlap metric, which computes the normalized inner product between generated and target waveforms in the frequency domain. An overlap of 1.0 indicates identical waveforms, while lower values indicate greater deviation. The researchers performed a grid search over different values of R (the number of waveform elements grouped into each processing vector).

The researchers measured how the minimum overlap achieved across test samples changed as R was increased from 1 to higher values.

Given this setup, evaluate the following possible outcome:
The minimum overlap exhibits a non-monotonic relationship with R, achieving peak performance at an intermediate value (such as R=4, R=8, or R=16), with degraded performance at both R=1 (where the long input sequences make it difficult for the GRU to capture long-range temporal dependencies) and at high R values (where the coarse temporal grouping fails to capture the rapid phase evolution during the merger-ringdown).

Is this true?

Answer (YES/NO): NO